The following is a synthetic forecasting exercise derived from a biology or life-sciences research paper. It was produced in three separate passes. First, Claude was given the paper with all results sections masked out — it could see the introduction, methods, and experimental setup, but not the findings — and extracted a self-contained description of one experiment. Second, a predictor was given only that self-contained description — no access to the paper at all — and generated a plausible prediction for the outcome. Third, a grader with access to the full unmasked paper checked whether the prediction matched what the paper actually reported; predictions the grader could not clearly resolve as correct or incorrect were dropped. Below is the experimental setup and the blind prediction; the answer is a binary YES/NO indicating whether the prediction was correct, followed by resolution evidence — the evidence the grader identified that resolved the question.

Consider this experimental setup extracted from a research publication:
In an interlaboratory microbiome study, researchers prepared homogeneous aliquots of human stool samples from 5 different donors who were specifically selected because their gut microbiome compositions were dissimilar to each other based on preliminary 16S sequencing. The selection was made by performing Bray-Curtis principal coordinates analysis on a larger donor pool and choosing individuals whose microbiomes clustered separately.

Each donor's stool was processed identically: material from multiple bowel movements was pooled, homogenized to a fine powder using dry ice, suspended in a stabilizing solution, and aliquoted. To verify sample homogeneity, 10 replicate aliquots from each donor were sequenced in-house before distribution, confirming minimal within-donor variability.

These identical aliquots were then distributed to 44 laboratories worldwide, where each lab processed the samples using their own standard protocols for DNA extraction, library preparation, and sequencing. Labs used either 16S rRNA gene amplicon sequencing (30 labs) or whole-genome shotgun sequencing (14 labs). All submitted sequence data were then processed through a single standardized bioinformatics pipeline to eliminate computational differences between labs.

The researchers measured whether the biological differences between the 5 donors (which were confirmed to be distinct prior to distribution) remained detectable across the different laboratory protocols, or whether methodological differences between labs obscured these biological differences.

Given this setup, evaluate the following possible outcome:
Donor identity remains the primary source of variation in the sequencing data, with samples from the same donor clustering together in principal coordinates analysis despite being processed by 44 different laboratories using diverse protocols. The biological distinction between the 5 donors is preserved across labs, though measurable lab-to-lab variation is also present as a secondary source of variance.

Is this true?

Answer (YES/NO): YES